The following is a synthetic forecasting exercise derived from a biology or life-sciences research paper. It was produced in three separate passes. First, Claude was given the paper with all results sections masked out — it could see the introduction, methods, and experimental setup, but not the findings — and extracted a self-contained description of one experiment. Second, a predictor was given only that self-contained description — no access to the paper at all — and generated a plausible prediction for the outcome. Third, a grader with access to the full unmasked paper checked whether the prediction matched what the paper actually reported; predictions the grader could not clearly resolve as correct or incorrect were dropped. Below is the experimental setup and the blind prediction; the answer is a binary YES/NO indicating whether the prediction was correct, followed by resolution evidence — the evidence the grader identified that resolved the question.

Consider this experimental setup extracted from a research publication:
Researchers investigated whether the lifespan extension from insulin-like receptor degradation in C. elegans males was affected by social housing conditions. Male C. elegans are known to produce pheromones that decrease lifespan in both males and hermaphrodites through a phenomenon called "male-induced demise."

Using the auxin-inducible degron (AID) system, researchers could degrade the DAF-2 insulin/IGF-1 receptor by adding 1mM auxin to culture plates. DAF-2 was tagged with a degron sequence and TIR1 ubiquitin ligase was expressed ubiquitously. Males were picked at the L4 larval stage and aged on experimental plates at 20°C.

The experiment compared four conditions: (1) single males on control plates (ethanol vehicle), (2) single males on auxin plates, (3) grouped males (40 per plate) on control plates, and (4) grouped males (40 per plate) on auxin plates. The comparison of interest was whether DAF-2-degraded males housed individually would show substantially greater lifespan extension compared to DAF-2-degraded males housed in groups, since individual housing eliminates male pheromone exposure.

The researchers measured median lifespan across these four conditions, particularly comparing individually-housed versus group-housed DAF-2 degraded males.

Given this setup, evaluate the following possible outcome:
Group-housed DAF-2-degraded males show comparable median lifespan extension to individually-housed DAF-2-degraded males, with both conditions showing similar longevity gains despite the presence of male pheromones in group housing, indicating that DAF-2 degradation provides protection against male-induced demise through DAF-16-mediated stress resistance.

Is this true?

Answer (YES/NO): NO